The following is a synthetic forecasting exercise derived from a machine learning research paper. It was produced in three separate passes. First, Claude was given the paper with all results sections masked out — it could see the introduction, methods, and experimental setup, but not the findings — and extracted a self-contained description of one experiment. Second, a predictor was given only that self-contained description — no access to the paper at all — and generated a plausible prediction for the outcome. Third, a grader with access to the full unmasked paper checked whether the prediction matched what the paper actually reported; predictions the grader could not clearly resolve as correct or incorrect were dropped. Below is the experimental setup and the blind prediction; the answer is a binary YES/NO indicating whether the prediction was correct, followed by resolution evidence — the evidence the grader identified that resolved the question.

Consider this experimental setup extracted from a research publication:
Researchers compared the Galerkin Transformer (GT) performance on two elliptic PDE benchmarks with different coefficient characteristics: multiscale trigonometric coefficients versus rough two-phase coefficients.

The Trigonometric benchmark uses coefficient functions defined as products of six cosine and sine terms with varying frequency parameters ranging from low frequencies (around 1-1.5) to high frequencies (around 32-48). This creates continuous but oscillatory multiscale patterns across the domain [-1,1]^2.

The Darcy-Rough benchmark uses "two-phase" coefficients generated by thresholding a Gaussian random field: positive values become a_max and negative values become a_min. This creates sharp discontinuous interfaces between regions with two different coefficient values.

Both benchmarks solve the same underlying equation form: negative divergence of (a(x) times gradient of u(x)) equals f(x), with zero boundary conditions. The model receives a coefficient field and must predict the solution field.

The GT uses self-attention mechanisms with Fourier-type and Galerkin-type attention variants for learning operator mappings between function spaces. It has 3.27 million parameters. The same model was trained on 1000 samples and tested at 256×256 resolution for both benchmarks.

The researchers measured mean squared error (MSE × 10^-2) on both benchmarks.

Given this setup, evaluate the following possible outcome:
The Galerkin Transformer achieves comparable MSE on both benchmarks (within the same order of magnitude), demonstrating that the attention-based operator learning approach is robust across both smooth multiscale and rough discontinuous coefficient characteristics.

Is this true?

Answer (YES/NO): NO